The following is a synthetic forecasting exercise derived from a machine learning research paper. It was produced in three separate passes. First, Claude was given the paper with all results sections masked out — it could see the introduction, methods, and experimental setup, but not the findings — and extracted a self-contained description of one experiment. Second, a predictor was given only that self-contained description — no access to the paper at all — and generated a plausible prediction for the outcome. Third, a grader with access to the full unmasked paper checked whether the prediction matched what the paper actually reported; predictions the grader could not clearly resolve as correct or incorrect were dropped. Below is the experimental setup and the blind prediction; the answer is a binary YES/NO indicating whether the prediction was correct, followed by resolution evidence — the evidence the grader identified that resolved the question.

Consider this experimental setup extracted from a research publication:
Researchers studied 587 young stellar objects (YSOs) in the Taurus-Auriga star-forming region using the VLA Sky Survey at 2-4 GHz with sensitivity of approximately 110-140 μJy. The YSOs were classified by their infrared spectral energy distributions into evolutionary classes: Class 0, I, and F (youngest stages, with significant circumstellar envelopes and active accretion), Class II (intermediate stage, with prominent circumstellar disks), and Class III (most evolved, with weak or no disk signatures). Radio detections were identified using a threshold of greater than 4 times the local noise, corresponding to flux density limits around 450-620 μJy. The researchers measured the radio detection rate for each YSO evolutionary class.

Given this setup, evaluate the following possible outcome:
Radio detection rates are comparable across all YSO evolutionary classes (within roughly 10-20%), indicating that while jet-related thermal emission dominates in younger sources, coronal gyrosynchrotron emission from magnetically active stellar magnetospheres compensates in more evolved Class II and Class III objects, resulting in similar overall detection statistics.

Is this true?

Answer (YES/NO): NO